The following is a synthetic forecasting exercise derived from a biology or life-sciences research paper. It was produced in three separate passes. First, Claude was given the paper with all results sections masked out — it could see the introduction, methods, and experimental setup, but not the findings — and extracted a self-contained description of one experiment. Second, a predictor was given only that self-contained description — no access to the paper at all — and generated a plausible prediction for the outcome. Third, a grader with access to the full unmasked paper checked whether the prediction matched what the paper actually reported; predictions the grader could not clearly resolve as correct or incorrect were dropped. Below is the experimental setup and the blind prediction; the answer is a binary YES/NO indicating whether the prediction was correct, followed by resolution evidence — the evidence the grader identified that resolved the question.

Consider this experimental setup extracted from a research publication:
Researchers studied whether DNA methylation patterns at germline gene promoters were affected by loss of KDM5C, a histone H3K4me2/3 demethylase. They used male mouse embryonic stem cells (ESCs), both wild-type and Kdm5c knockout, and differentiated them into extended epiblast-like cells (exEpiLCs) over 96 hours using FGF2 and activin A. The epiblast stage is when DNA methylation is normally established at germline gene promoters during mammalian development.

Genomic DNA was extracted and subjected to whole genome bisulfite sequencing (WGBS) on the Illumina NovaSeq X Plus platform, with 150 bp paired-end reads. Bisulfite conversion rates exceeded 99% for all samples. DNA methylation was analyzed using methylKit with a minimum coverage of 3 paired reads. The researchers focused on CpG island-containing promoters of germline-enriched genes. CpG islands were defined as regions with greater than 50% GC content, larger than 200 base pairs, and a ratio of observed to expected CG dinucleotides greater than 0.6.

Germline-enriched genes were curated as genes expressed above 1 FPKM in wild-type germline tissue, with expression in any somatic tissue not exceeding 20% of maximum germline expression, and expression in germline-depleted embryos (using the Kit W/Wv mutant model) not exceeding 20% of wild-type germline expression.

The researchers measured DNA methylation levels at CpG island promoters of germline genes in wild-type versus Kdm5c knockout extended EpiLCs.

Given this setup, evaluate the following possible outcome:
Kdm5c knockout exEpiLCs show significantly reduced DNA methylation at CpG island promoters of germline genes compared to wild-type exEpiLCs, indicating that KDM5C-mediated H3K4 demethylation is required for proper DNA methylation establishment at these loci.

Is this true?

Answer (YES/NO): YES